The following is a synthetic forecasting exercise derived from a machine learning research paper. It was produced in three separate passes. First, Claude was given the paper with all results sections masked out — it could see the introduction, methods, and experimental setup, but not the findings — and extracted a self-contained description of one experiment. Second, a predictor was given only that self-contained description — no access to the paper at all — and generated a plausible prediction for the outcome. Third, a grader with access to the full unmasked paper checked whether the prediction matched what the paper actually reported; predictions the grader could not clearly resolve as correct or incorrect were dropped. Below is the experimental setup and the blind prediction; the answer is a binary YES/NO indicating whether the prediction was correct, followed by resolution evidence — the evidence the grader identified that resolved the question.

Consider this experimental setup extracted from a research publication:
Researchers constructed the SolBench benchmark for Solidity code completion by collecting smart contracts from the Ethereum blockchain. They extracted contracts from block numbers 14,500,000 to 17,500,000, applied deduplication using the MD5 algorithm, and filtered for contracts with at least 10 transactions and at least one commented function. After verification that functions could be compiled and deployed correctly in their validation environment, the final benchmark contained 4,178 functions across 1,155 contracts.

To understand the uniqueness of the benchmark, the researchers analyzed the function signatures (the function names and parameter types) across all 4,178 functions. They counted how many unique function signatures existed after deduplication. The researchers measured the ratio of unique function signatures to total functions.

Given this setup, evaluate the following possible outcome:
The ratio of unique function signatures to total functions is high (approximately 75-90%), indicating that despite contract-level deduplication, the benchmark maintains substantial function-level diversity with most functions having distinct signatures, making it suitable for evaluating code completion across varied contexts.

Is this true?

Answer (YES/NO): YES